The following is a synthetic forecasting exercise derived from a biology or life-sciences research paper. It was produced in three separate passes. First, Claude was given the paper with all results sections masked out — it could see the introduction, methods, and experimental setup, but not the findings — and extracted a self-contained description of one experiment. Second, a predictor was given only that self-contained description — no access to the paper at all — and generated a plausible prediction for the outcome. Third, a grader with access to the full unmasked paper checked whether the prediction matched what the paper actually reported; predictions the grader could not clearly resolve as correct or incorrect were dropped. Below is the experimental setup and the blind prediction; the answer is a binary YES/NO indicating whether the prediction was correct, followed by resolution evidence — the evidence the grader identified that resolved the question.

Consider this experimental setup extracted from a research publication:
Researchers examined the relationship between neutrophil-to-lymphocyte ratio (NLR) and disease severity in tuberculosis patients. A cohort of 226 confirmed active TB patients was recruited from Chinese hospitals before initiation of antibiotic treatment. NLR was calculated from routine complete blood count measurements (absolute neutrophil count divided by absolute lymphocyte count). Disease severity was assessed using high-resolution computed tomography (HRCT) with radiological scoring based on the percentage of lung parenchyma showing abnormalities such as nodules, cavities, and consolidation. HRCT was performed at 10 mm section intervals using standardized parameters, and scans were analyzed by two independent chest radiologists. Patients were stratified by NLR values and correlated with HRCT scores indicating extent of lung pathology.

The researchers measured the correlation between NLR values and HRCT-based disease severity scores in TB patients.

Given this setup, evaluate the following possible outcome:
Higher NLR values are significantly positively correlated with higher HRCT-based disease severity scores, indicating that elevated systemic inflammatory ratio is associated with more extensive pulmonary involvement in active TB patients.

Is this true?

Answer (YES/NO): YES